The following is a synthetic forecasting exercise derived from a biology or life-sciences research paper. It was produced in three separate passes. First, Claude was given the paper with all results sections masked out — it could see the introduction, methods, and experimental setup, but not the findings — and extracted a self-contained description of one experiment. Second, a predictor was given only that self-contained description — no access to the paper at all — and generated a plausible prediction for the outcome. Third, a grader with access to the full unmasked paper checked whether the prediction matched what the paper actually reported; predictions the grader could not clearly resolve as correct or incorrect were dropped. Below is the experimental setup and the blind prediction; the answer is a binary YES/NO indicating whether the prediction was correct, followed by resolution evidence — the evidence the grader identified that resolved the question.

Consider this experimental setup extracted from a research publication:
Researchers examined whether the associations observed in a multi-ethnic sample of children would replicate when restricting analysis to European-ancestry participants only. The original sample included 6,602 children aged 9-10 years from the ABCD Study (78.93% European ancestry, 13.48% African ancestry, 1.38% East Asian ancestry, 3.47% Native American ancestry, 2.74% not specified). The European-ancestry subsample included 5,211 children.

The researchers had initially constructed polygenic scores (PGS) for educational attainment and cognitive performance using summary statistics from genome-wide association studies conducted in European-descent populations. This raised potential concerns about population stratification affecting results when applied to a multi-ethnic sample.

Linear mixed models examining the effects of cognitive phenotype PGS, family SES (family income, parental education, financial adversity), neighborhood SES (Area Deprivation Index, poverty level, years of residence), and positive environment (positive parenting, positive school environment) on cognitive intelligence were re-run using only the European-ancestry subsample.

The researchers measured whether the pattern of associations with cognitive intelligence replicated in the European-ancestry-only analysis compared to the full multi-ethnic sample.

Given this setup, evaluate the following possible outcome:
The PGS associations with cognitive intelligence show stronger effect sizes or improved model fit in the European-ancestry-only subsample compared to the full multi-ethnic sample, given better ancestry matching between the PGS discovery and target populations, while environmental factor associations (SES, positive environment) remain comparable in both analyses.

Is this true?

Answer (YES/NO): NO